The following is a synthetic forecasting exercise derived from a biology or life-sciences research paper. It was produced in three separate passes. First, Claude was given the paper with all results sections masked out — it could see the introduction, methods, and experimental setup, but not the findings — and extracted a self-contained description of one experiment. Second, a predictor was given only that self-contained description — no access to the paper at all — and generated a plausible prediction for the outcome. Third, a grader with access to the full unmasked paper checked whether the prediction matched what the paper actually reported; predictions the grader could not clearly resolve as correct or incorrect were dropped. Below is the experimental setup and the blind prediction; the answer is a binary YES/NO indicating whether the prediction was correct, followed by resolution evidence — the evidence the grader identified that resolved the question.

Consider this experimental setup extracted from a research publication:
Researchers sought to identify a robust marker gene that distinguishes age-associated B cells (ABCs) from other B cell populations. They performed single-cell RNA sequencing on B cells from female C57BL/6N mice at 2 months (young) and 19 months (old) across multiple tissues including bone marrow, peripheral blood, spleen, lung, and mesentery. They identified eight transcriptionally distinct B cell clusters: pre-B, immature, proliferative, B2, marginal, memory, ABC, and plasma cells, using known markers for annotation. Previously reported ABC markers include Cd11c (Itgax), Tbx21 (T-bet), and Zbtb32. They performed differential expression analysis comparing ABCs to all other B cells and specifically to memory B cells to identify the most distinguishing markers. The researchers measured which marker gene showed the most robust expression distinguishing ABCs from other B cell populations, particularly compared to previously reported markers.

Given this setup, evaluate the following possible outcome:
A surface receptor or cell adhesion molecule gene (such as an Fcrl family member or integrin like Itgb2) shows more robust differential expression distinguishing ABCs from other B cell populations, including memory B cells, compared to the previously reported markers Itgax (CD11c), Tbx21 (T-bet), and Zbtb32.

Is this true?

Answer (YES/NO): YES